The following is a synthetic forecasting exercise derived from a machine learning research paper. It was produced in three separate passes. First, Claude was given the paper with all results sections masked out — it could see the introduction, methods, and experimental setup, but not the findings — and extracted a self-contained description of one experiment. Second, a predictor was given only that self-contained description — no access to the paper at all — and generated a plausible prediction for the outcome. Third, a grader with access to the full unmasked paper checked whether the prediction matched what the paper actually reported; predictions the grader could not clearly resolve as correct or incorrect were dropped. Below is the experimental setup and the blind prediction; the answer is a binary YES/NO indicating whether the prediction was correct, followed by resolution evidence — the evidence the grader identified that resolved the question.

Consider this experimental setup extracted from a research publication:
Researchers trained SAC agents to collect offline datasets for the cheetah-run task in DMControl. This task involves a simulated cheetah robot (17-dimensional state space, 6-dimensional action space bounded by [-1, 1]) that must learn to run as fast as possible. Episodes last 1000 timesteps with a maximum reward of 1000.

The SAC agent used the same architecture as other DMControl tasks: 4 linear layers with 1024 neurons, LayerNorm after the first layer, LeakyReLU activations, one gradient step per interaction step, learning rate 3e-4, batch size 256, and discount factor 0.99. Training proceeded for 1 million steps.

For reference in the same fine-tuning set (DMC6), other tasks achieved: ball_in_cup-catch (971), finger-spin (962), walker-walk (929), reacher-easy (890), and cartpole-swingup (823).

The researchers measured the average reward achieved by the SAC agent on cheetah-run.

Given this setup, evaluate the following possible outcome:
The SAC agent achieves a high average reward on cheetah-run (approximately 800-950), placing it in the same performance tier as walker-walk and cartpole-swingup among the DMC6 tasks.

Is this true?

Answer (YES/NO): NO